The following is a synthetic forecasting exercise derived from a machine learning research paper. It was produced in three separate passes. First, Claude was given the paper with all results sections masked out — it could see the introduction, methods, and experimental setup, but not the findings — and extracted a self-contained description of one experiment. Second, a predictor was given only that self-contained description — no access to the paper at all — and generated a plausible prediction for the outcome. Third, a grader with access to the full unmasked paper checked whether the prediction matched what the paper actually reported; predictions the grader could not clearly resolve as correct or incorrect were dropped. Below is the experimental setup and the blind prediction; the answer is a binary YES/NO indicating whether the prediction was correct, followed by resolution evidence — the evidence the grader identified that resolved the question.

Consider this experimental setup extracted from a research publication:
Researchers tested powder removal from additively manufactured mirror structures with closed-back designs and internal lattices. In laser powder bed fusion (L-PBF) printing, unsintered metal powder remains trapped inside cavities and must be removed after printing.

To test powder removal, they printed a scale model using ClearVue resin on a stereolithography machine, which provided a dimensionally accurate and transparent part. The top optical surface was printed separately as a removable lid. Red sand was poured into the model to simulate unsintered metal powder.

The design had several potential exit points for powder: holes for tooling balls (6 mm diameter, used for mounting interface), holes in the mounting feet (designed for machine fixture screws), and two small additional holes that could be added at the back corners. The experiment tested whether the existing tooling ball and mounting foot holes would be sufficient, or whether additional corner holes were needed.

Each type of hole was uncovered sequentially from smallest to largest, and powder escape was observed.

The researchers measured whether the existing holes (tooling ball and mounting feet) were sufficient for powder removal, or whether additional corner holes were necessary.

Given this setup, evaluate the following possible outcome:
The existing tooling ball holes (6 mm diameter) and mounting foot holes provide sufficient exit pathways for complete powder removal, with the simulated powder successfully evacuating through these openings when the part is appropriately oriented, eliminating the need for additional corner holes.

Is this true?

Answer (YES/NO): NO